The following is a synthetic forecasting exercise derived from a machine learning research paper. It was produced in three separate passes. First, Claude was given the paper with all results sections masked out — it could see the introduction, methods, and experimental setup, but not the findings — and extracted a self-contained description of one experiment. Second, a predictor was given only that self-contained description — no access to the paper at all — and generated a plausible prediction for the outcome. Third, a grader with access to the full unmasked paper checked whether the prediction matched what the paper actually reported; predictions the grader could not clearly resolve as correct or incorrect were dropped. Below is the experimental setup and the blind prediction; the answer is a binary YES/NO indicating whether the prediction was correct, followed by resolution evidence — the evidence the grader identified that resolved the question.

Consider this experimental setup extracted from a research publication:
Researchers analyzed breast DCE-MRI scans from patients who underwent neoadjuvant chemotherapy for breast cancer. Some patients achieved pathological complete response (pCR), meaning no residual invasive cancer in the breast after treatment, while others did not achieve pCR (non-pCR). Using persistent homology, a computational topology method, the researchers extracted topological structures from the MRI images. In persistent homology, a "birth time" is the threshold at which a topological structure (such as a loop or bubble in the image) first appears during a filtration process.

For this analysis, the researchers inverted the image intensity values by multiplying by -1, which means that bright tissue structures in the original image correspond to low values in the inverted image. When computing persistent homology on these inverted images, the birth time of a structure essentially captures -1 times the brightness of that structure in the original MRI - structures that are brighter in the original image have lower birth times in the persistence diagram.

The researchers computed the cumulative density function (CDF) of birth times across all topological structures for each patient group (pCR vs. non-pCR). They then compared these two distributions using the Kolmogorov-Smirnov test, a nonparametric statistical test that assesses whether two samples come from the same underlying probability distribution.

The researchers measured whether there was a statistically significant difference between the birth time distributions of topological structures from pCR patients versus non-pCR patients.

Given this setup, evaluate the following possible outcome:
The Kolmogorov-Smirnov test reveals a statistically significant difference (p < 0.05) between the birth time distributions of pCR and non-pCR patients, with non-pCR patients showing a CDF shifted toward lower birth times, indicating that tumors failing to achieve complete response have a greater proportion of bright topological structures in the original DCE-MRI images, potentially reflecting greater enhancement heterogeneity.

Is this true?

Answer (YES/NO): YES